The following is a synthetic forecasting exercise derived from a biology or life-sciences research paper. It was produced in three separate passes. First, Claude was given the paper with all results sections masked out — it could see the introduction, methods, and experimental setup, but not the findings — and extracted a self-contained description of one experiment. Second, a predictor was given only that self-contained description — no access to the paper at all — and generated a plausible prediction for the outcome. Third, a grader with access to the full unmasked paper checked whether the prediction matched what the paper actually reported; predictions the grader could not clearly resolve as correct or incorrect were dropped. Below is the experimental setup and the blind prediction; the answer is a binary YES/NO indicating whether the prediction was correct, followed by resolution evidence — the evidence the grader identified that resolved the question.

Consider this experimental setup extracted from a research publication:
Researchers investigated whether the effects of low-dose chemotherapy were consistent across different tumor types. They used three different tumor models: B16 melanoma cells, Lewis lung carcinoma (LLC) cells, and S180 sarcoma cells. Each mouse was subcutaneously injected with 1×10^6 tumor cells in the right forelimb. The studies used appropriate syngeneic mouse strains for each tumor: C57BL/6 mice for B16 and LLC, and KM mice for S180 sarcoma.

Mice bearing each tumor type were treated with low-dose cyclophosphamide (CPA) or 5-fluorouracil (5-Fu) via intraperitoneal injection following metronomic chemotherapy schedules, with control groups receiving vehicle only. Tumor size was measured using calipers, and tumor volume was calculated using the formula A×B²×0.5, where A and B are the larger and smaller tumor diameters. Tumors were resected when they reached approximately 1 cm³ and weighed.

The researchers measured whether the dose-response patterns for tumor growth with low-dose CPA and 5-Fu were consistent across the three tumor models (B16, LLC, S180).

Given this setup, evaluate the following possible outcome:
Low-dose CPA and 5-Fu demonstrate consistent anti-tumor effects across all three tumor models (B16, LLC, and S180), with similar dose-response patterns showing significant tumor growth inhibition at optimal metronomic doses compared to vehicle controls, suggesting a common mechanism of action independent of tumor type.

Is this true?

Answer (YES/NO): NO